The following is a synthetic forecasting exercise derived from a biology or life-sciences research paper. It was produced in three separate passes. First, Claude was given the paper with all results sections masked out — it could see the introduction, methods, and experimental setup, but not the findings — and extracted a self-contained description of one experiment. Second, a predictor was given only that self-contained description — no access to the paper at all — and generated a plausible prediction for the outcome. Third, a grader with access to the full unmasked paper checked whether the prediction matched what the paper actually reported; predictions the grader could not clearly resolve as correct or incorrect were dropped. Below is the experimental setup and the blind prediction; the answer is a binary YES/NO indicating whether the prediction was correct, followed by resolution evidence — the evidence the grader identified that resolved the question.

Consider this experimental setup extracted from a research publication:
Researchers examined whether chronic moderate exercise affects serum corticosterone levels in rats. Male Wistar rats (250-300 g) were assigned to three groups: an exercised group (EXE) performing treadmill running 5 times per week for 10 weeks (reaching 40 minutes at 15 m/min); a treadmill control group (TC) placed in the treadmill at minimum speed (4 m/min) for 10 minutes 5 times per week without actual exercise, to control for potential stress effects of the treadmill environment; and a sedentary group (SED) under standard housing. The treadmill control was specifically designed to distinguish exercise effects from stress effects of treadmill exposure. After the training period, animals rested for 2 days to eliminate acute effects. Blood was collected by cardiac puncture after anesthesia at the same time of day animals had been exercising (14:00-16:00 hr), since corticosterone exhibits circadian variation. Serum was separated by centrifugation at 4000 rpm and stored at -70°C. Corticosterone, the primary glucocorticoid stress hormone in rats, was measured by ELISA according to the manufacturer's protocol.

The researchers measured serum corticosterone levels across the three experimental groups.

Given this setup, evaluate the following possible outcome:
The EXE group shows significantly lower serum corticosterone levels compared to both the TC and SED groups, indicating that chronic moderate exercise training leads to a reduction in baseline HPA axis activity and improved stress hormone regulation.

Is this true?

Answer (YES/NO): NO